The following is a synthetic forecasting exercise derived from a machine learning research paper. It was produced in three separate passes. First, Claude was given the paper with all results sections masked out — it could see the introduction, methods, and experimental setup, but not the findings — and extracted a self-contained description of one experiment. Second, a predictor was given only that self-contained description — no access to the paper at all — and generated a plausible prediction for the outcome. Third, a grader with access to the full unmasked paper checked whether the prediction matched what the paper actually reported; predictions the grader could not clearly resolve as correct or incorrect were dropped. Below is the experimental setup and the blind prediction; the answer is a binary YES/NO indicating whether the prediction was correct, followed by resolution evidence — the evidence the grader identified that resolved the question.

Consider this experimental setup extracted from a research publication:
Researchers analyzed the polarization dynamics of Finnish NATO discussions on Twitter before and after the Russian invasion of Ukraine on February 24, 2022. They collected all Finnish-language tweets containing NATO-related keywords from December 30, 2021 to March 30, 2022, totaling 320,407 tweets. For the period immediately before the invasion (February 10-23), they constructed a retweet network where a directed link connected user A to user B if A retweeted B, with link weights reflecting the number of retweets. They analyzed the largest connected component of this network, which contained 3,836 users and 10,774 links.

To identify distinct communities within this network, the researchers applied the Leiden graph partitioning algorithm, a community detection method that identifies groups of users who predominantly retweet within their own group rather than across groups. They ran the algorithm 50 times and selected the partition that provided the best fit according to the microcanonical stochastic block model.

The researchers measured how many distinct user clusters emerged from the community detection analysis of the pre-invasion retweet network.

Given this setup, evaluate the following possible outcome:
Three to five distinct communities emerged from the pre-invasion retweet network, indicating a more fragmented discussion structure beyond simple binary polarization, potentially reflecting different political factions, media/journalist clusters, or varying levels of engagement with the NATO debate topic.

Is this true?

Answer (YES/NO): YES